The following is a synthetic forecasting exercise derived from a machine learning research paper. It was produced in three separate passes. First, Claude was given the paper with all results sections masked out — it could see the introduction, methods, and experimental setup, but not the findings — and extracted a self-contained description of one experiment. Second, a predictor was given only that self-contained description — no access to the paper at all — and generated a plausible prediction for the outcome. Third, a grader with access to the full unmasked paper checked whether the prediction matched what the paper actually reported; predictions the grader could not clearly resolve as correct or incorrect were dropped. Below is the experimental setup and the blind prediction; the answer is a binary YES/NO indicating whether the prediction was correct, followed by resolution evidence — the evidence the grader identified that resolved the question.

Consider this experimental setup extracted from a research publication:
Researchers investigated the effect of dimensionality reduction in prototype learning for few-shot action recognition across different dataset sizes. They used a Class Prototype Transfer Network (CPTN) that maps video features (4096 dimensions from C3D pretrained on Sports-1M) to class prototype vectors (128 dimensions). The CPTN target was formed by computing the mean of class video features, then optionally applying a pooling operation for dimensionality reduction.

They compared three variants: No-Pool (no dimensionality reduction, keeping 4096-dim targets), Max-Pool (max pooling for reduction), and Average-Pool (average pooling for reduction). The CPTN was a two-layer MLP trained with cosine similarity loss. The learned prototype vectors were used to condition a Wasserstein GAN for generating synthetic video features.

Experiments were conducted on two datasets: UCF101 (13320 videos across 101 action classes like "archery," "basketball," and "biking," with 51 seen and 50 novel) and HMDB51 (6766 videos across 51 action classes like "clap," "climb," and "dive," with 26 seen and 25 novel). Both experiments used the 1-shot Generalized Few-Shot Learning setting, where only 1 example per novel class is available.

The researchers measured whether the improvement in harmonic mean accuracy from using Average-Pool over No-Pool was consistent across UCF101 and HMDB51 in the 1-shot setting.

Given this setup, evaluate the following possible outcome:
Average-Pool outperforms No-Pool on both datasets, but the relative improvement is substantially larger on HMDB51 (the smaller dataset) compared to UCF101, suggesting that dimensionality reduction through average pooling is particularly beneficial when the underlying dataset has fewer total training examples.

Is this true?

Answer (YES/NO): YES